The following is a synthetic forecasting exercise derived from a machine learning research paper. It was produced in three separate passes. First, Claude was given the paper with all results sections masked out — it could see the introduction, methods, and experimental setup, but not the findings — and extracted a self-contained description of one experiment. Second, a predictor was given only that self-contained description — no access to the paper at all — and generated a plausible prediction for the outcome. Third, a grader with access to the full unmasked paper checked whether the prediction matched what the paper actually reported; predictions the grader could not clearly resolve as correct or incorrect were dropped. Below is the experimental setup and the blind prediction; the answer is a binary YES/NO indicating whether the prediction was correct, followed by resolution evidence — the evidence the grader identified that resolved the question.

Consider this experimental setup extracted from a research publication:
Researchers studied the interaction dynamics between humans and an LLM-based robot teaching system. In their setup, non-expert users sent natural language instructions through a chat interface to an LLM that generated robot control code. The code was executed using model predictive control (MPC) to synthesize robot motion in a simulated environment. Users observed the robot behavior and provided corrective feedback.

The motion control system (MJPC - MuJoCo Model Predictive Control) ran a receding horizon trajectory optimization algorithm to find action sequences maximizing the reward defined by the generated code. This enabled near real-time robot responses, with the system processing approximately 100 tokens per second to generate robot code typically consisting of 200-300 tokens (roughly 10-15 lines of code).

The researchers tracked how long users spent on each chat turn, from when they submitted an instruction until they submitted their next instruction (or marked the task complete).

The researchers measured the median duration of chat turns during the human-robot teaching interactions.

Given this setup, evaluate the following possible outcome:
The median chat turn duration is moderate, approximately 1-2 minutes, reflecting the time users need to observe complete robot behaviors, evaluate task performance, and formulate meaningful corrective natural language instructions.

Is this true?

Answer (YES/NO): NO